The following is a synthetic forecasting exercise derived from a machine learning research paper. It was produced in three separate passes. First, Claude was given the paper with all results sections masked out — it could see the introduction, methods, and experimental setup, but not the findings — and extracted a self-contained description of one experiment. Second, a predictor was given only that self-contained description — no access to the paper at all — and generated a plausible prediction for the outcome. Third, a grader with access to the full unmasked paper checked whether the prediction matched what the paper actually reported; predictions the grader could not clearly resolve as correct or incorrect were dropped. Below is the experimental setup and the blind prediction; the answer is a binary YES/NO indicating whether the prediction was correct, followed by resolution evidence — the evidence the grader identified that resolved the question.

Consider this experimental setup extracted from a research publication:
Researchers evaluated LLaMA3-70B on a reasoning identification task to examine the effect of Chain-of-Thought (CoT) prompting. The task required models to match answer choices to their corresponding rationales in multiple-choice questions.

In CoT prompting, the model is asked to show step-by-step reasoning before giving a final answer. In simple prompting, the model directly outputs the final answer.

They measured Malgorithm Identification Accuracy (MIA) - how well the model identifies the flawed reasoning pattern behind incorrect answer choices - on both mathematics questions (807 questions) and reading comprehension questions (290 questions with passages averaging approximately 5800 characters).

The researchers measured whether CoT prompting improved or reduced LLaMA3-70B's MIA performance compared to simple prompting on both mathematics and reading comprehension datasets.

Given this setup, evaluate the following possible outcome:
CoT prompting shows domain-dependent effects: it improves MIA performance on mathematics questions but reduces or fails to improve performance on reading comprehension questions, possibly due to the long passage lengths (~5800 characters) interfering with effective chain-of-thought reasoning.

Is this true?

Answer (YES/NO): NO